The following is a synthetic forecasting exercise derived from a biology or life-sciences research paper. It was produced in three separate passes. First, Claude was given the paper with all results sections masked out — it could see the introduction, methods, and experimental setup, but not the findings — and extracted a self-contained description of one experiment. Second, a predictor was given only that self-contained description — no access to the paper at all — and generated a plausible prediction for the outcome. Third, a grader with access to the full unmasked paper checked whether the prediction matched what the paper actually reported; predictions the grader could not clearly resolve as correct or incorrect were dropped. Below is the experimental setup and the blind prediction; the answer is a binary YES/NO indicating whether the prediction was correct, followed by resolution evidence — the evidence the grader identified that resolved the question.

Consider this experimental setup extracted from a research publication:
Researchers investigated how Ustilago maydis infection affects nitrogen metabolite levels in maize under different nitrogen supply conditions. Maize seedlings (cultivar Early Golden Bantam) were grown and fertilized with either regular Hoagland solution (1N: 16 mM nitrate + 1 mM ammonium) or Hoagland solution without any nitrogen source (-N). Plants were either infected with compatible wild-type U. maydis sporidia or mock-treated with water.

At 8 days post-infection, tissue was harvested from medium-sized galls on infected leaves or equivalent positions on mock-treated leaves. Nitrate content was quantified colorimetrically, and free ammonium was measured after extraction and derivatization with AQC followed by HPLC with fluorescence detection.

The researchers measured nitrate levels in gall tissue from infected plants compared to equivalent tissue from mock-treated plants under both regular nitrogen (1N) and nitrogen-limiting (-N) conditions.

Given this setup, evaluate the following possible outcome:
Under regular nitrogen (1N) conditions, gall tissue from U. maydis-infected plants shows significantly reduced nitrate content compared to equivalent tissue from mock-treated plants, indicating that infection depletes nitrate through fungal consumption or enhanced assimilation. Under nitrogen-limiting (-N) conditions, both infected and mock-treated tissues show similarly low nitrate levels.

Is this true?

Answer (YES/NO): NO